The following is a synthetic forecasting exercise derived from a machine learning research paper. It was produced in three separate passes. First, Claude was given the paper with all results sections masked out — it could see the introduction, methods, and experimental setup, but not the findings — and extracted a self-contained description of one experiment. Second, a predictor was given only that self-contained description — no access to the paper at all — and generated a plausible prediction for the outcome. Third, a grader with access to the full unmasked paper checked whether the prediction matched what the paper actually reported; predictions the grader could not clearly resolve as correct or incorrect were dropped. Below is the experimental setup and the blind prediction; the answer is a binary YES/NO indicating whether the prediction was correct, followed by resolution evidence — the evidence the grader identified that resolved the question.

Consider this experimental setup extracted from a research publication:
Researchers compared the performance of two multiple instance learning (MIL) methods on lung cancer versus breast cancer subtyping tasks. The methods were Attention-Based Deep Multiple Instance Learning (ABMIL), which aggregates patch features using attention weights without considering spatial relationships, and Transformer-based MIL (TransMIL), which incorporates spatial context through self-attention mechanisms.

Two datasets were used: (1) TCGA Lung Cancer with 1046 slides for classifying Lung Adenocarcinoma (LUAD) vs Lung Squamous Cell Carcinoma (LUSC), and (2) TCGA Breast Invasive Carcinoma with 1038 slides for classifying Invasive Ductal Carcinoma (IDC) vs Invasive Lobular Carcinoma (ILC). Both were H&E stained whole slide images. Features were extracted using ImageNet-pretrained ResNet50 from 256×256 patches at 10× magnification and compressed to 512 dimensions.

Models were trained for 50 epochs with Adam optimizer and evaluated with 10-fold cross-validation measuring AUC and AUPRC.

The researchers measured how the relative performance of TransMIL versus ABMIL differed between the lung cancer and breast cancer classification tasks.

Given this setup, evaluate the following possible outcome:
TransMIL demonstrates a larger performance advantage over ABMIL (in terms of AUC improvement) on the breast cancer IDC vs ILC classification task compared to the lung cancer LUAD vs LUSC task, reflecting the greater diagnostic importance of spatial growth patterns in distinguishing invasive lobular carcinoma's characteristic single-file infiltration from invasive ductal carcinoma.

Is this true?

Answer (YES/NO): NO